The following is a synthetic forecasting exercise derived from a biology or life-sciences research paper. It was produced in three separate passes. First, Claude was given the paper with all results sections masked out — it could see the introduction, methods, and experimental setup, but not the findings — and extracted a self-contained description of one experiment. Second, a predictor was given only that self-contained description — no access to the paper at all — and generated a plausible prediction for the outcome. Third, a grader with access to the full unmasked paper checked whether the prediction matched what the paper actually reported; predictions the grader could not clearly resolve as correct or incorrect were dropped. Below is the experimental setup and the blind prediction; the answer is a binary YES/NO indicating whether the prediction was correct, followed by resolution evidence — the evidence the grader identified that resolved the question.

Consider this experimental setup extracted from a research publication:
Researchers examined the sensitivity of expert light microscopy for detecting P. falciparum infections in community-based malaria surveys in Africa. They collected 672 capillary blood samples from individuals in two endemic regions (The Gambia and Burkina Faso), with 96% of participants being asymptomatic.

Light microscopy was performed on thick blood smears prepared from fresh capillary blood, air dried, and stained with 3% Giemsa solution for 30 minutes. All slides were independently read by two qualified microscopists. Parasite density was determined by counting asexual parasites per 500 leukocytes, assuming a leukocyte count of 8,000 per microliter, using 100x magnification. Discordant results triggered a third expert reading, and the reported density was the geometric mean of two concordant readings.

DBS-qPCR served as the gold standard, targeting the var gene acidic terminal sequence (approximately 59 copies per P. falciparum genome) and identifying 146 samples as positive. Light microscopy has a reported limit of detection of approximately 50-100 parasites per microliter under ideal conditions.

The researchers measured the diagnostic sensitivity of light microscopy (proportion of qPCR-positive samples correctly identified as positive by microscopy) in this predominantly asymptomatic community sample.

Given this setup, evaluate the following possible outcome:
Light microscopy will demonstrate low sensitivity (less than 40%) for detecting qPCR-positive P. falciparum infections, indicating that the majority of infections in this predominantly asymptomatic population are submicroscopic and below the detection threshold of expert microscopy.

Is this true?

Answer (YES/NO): NO